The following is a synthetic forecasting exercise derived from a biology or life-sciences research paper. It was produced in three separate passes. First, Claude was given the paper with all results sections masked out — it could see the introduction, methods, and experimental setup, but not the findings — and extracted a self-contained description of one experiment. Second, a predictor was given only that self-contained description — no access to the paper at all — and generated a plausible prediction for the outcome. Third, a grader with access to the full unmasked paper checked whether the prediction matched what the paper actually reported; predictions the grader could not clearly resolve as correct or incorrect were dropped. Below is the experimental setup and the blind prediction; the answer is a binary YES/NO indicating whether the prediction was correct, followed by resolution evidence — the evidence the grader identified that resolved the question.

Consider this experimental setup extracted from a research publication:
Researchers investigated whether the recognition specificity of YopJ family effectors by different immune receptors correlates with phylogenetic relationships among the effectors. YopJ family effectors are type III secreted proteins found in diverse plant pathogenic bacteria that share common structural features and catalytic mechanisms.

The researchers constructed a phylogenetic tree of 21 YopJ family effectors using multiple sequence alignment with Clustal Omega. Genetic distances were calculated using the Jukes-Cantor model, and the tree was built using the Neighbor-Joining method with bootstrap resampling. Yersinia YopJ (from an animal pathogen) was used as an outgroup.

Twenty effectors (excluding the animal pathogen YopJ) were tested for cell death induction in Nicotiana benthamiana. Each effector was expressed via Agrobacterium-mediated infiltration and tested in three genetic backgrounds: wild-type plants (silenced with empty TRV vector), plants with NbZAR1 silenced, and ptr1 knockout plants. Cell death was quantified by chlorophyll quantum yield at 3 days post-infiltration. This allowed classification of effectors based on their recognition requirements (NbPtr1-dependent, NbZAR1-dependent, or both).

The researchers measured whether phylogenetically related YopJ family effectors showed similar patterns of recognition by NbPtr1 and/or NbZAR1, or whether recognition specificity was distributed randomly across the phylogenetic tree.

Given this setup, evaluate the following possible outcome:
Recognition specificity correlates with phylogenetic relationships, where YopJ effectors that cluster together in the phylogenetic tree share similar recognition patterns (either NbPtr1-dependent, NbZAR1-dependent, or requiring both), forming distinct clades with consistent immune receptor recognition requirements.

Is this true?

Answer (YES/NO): YES